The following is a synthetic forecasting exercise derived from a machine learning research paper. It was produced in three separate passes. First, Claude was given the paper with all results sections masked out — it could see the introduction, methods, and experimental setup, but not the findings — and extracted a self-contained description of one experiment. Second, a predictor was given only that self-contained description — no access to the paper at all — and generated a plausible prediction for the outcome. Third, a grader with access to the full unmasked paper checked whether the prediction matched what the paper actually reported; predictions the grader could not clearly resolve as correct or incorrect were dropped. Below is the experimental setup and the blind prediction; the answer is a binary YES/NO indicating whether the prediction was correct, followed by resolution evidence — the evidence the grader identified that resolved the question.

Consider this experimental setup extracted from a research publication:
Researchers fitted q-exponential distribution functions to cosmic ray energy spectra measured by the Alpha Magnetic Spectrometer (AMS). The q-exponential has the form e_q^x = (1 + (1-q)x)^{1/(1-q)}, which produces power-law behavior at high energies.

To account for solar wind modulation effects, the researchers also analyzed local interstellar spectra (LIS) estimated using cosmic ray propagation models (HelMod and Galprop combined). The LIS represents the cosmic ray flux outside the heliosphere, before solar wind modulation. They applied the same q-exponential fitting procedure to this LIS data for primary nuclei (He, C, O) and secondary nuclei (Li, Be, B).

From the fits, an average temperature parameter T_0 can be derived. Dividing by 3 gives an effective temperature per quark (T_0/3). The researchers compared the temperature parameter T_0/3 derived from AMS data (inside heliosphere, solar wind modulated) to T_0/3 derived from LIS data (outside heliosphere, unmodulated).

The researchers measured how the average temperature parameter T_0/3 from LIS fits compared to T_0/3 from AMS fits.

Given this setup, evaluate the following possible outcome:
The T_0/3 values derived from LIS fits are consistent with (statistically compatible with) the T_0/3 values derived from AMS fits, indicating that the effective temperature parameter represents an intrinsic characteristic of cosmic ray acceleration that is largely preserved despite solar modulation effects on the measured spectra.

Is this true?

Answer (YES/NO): NO